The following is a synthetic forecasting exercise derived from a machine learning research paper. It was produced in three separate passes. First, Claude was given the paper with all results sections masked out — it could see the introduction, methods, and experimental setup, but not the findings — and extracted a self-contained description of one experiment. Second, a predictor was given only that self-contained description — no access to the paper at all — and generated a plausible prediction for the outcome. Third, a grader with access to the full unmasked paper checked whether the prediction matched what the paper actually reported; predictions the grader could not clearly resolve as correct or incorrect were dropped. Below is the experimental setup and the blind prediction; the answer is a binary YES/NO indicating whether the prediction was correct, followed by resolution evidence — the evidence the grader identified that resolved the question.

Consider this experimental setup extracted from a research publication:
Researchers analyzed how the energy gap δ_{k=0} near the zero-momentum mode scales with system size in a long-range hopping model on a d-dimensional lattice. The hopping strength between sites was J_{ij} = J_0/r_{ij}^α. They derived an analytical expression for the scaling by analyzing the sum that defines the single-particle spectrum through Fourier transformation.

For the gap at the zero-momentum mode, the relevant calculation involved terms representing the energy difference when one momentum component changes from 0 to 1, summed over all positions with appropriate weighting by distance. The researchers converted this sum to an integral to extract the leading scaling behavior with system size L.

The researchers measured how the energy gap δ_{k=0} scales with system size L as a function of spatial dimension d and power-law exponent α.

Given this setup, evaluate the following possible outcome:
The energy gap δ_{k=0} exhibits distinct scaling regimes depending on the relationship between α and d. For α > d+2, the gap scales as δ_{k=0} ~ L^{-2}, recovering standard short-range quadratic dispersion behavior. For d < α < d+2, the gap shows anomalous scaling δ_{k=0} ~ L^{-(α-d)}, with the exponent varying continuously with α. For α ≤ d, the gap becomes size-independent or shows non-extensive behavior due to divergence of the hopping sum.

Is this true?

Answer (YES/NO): NO